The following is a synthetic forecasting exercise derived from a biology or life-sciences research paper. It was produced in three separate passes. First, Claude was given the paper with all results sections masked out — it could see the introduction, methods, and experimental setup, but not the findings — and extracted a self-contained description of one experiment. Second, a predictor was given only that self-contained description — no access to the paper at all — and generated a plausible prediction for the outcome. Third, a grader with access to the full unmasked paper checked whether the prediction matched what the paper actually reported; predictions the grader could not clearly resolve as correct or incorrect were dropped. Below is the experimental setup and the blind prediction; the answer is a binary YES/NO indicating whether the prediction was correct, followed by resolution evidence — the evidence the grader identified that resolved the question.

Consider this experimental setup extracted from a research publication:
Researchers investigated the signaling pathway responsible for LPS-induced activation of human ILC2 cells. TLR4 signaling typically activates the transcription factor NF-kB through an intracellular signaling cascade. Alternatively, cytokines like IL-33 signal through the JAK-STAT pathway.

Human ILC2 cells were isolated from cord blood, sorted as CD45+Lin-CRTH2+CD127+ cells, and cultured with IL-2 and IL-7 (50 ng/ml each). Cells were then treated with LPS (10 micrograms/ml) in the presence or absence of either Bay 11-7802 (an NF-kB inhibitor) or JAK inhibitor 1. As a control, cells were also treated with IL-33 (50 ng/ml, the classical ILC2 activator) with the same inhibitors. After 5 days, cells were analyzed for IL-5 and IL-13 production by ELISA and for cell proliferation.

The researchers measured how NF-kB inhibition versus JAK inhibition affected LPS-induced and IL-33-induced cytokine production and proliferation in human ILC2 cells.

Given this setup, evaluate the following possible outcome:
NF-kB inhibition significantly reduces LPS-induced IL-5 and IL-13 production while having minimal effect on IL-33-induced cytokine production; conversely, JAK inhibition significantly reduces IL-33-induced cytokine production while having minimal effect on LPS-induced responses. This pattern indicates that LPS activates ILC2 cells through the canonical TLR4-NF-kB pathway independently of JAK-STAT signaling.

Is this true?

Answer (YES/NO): NO